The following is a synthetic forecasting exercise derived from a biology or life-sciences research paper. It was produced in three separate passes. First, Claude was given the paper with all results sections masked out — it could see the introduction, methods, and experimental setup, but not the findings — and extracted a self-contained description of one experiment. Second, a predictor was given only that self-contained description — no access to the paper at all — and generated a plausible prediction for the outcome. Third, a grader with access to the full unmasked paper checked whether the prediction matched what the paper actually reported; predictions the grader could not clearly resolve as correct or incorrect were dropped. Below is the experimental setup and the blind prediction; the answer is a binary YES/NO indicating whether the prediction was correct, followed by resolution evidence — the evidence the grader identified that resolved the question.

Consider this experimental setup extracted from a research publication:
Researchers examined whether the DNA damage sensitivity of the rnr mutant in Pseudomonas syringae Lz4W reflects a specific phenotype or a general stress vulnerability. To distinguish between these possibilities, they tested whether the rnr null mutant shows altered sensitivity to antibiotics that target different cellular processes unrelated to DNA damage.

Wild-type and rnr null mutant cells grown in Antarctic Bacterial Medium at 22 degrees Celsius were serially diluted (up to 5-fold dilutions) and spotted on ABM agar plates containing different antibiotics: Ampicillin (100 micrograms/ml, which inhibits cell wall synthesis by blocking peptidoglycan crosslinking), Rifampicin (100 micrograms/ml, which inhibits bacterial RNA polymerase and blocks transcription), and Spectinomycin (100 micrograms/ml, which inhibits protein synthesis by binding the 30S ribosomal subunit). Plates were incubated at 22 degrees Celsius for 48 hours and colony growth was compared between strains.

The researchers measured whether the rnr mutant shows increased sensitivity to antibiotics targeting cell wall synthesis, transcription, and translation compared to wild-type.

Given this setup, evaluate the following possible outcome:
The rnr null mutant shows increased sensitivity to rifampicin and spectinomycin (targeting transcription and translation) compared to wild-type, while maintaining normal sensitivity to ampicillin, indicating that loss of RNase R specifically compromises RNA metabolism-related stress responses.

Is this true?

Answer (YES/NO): NO